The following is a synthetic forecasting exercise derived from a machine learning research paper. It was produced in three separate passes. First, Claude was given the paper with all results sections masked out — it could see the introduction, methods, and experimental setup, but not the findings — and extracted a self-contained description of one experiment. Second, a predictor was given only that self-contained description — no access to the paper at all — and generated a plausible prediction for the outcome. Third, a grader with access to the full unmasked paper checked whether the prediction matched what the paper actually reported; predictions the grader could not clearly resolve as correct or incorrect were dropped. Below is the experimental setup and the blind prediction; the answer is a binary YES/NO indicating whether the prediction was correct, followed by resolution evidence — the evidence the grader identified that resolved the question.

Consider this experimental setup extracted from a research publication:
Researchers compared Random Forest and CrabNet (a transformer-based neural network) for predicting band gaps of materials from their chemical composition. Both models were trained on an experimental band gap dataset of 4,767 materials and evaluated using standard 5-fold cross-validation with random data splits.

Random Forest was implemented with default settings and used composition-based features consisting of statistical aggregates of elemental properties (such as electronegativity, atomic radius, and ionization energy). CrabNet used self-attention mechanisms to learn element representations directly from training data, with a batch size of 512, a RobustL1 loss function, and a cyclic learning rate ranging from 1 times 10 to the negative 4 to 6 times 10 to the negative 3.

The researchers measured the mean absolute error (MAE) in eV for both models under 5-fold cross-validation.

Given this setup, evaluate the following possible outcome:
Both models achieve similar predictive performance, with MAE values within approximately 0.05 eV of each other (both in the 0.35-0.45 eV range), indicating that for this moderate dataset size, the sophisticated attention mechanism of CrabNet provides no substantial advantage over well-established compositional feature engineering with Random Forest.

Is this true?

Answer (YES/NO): NO